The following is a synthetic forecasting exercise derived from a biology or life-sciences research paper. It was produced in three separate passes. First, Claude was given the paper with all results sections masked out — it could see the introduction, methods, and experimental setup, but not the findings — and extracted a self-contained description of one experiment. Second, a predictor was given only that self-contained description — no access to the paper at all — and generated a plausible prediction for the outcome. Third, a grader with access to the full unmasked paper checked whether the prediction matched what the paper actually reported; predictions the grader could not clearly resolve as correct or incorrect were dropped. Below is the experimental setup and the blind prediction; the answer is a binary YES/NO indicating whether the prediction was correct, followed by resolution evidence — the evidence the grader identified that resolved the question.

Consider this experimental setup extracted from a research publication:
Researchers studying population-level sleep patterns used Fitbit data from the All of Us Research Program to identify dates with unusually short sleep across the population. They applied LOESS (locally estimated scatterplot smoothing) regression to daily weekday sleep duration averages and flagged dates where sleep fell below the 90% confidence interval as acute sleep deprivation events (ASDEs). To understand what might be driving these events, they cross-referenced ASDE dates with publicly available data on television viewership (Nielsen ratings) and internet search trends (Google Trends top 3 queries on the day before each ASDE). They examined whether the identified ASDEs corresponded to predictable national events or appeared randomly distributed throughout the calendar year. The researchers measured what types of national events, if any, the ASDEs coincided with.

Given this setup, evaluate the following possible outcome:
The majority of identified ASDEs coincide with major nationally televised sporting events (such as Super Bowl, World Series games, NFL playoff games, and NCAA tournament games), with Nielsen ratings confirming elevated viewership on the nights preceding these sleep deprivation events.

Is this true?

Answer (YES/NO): NO